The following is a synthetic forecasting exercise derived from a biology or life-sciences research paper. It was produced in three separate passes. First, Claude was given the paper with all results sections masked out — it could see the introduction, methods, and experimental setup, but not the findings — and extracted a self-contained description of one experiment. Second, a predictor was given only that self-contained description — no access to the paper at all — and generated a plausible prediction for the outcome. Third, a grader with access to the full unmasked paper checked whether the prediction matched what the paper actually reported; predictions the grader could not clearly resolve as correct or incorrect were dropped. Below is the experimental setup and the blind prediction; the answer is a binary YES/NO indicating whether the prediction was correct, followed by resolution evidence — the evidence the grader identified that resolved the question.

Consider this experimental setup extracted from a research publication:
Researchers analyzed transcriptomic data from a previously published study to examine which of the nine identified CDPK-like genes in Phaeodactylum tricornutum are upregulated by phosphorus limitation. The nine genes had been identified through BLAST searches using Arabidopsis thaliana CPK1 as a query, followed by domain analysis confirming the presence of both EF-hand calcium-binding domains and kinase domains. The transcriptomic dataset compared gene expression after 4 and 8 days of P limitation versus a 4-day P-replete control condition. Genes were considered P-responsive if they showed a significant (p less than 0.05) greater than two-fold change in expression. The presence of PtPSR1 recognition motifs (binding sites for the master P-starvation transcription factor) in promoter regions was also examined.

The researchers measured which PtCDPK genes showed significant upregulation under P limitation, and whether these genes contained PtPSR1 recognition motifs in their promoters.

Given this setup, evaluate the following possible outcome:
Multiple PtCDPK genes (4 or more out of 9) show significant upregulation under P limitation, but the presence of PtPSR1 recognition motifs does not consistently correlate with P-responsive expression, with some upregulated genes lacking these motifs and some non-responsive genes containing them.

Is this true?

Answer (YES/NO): NO